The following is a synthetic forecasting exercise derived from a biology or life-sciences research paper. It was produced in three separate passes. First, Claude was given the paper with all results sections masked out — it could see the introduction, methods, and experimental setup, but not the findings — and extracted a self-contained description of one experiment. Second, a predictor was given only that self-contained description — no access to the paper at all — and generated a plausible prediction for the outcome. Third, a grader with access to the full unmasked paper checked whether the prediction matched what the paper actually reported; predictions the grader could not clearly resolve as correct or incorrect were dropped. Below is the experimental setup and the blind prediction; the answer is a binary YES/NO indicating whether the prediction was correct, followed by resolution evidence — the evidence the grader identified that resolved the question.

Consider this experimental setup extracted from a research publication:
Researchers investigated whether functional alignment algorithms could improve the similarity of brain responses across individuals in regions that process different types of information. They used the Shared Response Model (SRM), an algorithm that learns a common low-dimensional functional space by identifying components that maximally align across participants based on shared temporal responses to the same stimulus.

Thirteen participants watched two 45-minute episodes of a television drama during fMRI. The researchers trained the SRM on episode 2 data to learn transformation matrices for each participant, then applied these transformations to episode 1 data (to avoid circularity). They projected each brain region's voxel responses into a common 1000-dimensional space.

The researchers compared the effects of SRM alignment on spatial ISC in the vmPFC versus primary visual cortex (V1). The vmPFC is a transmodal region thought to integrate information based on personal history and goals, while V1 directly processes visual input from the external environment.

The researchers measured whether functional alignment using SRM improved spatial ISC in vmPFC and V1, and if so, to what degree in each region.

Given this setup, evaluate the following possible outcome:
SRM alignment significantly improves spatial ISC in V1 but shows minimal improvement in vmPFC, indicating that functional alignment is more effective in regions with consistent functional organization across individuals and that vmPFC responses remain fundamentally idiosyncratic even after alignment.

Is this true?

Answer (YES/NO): YES